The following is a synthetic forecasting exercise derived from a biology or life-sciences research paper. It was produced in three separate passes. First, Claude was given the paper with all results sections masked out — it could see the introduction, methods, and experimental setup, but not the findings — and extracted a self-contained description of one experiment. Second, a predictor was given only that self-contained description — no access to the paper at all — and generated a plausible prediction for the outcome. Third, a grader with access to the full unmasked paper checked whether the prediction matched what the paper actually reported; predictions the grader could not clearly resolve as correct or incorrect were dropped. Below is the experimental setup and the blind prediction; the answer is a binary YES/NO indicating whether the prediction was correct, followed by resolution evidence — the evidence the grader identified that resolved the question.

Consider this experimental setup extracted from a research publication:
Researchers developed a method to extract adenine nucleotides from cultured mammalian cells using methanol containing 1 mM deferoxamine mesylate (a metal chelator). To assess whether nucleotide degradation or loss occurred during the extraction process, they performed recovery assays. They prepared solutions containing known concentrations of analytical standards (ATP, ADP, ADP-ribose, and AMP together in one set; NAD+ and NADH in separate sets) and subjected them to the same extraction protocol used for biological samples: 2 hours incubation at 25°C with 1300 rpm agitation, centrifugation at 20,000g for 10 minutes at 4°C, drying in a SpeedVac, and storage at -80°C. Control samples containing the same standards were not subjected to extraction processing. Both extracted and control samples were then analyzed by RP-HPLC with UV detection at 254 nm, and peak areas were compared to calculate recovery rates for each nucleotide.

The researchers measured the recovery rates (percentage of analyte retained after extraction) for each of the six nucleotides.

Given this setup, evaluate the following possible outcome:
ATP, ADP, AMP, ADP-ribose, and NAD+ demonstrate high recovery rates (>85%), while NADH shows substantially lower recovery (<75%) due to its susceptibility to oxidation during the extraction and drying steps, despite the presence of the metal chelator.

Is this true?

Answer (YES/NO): NO